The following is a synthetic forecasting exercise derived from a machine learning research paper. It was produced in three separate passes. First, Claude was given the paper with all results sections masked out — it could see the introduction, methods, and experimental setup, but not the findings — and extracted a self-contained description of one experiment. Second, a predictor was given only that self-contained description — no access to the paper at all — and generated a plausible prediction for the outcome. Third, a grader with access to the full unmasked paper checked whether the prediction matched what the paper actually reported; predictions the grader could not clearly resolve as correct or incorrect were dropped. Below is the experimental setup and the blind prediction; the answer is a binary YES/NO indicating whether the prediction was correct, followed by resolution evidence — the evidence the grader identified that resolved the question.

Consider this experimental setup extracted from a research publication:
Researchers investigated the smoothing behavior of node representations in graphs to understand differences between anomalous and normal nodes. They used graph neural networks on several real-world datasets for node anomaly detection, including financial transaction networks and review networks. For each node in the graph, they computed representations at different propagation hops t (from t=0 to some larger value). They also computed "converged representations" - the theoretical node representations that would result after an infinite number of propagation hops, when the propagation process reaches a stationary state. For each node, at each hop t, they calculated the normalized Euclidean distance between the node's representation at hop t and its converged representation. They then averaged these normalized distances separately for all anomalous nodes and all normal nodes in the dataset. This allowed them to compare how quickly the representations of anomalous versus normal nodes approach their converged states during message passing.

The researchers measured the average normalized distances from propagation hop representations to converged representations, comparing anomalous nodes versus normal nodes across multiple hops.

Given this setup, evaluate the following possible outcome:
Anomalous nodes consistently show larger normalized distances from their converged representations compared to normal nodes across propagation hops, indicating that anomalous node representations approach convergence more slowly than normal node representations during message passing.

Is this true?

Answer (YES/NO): YES